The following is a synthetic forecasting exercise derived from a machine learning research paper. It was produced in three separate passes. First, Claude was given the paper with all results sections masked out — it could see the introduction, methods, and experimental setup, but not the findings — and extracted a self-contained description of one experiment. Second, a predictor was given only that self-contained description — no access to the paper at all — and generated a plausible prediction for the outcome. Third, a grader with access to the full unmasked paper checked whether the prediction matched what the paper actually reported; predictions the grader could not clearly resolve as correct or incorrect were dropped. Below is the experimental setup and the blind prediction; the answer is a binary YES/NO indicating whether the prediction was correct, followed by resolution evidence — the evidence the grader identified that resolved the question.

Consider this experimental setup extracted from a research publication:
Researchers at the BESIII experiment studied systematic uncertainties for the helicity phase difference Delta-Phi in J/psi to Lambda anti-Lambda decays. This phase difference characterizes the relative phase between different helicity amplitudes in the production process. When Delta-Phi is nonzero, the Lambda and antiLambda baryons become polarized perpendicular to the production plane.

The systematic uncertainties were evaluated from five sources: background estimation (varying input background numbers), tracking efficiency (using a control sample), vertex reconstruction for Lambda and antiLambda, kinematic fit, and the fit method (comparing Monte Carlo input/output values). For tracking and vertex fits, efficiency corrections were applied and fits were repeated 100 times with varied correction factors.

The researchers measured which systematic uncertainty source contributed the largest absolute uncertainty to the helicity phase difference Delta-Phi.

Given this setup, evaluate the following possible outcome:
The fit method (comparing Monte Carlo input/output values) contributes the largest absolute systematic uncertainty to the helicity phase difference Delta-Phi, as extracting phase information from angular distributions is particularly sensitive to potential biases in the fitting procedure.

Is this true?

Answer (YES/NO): YES